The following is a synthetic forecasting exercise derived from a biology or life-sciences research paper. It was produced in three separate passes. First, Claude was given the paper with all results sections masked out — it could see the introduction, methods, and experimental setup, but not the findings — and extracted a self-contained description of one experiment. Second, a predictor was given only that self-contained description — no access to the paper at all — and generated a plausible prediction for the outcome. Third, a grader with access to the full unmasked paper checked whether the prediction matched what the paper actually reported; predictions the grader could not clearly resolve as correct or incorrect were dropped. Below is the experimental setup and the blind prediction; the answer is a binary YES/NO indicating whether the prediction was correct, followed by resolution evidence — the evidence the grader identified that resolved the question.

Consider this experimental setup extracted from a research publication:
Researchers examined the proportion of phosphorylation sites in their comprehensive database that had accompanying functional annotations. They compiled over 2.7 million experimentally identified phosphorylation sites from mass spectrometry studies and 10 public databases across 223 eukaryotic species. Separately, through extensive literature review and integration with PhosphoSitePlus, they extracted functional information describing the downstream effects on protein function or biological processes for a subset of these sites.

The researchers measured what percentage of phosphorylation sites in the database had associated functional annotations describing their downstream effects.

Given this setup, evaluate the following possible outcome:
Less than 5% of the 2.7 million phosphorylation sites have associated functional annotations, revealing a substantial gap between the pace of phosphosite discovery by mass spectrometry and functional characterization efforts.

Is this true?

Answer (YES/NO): YES